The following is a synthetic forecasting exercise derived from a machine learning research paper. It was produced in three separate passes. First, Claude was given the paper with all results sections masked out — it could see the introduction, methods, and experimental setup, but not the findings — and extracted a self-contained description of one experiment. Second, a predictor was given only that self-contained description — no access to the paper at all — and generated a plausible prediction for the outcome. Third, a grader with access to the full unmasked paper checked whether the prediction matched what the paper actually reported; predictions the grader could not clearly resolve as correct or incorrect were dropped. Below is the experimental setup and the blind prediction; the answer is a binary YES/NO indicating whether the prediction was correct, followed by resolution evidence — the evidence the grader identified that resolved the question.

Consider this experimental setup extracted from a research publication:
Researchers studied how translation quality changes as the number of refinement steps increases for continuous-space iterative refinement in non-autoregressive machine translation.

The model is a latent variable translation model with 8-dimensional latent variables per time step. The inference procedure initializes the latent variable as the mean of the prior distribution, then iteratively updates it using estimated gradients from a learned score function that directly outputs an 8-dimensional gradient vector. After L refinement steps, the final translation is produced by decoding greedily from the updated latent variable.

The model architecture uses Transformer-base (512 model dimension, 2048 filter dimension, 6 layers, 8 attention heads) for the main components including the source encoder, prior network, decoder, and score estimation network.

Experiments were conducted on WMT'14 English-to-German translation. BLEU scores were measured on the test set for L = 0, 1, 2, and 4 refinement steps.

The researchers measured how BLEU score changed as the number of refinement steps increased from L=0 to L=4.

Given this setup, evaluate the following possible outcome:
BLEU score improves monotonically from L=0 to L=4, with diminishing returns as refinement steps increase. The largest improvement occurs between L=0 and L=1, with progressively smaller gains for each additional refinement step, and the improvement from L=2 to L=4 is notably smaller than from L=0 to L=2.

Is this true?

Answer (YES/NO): NO